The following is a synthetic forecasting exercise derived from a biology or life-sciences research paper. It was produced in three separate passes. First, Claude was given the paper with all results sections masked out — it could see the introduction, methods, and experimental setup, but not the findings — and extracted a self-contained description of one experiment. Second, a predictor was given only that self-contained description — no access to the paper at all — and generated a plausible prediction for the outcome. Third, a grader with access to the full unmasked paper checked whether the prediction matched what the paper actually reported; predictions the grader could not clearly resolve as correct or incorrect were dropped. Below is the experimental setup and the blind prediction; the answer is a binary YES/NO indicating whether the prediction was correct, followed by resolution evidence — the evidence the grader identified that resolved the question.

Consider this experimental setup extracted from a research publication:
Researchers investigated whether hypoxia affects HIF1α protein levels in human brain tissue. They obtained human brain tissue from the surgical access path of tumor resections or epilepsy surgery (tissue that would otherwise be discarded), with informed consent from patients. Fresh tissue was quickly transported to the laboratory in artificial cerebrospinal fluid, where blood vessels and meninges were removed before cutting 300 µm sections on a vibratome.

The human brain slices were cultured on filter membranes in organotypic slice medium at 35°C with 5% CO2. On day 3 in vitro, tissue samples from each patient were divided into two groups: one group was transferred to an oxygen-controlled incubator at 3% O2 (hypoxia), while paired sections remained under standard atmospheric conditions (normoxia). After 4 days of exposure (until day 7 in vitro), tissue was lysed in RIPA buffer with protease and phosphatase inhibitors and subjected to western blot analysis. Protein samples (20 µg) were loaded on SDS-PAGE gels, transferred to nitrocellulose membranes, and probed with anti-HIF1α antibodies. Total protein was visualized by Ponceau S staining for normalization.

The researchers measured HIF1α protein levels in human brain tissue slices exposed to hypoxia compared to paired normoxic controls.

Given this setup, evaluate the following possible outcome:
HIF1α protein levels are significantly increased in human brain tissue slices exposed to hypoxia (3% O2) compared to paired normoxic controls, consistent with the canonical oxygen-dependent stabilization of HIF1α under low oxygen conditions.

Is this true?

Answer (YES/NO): YES